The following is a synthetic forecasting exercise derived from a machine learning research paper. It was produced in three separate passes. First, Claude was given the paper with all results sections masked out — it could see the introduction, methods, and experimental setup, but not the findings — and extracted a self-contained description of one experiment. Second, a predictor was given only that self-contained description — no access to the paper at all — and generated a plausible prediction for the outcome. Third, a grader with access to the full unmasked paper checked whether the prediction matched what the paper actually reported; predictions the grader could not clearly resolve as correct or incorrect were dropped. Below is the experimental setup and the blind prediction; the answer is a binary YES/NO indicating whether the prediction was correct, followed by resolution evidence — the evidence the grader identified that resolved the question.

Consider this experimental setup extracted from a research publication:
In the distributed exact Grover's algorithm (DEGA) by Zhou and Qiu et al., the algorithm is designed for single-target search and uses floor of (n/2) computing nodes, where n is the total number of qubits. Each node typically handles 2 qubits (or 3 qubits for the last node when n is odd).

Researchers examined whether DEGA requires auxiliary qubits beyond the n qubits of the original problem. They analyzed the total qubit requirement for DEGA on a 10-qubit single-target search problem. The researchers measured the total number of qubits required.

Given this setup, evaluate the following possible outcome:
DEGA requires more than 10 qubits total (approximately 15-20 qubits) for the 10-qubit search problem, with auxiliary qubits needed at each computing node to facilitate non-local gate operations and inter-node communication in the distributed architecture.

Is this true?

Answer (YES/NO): NO